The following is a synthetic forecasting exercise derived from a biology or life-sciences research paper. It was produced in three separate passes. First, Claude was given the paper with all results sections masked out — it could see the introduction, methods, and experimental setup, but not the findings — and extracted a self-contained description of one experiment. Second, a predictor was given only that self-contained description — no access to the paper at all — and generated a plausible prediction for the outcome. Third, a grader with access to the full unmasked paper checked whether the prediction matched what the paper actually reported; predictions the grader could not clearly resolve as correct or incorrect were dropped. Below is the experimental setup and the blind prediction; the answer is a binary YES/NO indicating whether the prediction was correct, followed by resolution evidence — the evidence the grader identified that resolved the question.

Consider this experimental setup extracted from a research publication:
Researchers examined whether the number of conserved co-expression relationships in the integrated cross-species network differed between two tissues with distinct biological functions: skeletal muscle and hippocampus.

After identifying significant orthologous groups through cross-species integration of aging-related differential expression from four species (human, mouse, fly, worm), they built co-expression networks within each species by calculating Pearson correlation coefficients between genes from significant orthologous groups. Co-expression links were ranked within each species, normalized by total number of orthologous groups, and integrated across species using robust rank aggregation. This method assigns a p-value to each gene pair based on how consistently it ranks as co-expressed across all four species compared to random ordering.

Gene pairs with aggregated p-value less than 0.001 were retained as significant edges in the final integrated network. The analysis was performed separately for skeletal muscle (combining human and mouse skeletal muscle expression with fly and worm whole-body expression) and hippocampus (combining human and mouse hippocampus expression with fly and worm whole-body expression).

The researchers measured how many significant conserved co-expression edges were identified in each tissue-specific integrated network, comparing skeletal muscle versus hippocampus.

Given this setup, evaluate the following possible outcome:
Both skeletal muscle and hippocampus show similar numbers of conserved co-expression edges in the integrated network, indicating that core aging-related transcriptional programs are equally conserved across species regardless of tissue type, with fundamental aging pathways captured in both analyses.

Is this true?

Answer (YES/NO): NO